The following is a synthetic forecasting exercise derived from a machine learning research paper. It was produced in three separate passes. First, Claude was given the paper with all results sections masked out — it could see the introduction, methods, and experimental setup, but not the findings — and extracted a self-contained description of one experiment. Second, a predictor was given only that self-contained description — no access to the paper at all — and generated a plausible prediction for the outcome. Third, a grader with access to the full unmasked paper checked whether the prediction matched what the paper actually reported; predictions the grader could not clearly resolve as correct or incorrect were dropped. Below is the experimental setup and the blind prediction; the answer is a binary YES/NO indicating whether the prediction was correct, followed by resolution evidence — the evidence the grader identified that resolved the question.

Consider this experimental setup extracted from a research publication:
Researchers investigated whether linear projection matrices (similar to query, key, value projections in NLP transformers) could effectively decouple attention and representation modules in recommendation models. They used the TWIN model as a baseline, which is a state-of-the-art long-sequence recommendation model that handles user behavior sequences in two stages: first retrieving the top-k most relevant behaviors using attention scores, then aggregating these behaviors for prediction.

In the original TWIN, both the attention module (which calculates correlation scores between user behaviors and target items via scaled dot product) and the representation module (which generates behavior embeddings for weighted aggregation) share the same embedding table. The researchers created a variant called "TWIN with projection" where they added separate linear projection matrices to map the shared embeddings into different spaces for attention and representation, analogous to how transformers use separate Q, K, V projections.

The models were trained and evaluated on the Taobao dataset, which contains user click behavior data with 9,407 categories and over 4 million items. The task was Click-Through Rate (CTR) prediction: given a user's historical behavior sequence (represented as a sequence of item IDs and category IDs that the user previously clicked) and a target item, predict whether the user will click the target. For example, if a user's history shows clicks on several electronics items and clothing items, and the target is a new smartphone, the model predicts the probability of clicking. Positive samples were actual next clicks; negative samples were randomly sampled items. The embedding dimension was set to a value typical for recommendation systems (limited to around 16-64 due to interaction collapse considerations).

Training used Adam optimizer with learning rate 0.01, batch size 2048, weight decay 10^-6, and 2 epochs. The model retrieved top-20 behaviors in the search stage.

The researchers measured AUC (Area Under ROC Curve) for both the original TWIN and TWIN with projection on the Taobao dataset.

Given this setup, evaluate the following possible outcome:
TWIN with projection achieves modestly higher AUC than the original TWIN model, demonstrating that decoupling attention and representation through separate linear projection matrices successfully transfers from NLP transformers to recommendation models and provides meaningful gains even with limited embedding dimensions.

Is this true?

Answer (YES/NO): NO